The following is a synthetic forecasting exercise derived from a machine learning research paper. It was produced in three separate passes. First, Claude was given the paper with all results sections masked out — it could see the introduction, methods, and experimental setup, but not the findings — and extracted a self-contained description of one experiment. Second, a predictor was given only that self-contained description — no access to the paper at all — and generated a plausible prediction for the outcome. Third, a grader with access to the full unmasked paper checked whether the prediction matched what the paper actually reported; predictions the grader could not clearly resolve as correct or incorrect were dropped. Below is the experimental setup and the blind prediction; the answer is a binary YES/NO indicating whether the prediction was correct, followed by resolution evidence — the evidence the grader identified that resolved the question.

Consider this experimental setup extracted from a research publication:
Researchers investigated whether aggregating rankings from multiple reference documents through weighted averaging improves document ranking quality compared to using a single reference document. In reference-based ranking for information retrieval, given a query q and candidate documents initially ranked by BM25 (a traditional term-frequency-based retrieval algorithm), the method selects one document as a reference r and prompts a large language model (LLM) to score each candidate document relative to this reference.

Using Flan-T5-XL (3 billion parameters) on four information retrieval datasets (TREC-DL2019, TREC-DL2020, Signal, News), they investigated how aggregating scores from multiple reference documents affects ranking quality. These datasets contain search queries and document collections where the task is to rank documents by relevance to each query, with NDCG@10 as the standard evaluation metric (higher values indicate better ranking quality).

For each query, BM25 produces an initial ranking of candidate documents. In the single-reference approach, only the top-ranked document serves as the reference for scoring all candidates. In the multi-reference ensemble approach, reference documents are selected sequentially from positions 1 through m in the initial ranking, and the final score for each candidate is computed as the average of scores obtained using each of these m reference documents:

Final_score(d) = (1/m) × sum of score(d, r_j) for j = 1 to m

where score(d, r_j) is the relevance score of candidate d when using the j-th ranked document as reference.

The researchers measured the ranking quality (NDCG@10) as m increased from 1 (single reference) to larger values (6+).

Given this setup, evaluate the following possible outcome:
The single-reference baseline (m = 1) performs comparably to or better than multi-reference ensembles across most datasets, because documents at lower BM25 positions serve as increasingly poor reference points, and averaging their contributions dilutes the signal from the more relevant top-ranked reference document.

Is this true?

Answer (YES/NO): NO